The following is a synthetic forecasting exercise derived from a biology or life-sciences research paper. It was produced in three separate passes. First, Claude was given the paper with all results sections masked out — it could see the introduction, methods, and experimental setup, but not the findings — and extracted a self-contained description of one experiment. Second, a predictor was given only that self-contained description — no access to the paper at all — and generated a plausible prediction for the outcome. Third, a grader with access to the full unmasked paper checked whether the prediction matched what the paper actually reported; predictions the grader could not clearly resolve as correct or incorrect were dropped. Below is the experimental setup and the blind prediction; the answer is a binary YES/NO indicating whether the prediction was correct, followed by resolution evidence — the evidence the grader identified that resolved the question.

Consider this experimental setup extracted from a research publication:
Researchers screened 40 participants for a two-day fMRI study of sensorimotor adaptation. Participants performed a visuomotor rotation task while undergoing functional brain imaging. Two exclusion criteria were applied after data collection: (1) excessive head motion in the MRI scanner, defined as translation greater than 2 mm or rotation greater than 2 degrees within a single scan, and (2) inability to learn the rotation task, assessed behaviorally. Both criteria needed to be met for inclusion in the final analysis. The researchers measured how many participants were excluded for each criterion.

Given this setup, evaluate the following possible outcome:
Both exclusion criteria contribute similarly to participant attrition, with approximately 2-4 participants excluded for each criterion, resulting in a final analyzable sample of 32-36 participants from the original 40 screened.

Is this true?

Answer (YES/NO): YES